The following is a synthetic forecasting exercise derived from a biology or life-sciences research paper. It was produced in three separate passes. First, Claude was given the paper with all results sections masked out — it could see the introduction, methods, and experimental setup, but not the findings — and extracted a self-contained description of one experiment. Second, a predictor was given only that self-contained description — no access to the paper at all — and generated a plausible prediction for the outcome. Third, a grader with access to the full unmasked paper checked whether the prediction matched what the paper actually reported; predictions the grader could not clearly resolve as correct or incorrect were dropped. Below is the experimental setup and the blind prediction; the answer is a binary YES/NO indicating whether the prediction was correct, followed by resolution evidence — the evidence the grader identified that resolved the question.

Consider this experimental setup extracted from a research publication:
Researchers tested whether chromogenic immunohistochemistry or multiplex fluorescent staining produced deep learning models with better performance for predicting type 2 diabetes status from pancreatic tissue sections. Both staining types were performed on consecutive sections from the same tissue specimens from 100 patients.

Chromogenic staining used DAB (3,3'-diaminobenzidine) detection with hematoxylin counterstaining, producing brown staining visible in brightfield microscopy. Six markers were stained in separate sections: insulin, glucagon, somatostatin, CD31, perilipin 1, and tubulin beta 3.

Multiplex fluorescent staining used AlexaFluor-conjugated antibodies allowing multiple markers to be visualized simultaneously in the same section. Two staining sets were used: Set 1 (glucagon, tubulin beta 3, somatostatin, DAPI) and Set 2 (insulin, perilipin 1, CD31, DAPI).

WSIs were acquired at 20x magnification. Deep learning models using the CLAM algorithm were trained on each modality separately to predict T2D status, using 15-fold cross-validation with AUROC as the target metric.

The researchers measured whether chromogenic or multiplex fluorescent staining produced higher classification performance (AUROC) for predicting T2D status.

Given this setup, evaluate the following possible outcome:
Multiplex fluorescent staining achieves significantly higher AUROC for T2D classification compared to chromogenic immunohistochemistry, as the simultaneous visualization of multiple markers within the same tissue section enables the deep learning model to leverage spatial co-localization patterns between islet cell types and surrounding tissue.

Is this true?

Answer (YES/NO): YES